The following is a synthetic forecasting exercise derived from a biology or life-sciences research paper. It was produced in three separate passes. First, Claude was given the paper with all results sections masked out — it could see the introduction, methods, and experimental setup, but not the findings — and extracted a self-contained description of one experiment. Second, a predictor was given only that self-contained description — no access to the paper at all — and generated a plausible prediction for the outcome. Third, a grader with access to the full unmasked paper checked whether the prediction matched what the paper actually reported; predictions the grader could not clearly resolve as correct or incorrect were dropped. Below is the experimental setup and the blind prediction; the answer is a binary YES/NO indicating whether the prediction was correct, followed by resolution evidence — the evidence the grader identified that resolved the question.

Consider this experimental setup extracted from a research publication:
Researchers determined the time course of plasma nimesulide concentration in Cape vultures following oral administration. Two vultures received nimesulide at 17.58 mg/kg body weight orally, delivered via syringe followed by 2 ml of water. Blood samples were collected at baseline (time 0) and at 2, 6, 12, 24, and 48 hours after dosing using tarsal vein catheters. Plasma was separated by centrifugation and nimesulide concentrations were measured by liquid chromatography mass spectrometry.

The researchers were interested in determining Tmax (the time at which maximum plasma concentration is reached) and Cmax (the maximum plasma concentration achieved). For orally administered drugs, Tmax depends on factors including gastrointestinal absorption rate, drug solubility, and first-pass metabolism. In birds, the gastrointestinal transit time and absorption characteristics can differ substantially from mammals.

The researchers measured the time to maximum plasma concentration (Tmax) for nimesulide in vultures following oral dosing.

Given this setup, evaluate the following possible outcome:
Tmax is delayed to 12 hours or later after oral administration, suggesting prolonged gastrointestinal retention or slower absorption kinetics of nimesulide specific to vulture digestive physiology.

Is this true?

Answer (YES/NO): NO